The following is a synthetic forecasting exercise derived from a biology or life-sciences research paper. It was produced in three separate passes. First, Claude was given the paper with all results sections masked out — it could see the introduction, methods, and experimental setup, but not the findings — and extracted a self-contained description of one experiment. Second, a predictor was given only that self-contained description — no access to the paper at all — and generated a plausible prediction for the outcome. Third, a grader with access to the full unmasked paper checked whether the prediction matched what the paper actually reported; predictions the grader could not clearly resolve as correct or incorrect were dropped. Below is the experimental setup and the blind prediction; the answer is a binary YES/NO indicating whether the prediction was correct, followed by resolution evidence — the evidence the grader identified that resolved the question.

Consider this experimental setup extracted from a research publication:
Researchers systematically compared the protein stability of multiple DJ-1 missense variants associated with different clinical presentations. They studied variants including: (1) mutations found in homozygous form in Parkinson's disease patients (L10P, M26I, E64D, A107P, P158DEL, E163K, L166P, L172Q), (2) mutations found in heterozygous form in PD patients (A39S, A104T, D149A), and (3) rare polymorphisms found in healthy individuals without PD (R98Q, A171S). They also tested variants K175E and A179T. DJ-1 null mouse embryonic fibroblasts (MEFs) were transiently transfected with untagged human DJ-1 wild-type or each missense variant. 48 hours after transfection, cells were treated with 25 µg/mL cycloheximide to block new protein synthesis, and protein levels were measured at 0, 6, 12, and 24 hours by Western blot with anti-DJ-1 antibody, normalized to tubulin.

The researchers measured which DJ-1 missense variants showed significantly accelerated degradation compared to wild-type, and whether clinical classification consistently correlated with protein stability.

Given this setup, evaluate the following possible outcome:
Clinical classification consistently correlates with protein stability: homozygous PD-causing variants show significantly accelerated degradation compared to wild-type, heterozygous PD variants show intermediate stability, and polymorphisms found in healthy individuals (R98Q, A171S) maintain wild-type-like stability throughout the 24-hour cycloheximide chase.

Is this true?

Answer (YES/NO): NO